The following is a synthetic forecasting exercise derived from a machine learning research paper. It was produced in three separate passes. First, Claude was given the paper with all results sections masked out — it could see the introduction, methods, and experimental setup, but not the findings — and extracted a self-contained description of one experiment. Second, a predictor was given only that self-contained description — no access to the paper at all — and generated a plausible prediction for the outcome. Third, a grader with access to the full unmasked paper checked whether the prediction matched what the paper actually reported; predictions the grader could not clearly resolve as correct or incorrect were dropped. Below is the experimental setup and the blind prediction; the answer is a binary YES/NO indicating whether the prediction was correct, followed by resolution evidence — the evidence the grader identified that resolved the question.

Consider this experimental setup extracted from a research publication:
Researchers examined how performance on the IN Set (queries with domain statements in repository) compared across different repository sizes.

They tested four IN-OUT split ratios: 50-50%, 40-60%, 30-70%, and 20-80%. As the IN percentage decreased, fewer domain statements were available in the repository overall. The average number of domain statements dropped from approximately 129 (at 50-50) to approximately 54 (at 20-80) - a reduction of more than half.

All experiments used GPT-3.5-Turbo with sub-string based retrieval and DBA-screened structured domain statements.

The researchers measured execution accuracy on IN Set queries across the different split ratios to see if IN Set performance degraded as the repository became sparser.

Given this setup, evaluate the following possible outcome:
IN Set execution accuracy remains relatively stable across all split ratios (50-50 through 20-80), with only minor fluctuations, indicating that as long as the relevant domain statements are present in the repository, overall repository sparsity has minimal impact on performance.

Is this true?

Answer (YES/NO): YES